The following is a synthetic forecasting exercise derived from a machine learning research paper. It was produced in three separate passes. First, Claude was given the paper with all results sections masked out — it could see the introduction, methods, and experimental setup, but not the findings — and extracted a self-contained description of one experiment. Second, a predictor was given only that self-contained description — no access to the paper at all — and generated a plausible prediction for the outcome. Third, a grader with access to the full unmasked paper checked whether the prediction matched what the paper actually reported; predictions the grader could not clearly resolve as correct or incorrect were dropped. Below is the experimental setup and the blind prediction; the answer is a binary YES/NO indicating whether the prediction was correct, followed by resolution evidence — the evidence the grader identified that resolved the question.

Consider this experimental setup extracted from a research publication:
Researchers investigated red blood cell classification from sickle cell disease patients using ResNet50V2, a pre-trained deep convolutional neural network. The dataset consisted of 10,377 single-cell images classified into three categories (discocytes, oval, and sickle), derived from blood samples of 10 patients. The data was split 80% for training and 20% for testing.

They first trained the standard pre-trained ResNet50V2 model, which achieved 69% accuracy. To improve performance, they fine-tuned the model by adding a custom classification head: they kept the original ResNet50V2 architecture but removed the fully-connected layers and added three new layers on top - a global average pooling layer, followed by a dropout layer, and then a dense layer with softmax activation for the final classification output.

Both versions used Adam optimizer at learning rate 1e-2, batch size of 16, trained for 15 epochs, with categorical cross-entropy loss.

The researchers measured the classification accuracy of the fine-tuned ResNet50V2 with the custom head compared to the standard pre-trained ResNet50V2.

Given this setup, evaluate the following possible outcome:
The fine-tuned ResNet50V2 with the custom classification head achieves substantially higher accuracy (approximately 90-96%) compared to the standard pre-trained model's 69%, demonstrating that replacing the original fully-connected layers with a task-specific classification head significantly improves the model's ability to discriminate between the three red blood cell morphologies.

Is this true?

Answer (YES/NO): NO